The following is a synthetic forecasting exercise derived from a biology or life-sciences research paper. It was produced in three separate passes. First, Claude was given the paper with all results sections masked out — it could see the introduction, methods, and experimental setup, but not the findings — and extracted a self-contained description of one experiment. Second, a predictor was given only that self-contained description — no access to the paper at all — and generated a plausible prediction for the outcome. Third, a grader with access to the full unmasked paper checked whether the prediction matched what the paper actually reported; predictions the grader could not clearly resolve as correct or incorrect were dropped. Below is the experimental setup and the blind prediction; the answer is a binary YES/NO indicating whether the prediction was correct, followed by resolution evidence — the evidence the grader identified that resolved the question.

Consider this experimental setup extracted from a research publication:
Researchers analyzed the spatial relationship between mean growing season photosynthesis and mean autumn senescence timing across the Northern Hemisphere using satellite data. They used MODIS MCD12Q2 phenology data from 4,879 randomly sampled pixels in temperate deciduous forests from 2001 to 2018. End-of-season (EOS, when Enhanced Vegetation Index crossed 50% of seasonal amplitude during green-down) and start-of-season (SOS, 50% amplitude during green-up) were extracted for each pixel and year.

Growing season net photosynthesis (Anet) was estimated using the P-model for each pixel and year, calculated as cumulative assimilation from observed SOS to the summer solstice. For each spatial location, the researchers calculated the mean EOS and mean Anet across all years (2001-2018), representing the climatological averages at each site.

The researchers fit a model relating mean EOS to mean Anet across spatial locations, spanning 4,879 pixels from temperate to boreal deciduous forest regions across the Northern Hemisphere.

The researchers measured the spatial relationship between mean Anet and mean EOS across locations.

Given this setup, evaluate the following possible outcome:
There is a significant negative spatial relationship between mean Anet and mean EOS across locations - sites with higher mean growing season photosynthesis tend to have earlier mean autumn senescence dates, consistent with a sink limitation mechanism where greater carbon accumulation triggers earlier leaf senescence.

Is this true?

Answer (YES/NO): NO